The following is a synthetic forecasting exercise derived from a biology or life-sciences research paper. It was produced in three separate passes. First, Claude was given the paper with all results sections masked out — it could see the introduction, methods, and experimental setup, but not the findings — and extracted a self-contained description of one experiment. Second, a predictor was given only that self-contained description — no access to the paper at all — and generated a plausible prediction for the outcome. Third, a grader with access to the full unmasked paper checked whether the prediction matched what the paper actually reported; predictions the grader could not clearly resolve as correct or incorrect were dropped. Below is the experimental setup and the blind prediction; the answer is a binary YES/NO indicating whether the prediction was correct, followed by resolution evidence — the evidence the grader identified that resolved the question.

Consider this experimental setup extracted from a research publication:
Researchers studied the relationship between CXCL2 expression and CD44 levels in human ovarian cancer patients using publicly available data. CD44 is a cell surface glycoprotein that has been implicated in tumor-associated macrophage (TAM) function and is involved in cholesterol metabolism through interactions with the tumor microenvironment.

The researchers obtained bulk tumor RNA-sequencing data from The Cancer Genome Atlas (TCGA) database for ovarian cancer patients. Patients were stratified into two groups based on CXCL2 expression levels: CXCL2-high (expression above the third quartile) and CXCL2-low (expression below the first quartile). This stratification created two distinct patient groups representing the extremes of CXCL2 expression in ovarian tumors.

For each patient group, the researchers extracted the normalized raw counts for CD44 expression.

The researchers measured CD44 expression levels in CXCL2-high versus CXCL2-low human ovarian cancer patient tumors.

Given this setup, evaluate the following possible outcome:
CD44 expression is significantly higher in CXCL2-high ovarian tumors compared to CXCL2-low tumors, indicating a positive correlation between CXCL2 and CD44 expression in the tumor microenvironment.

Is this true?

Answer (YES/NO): YES